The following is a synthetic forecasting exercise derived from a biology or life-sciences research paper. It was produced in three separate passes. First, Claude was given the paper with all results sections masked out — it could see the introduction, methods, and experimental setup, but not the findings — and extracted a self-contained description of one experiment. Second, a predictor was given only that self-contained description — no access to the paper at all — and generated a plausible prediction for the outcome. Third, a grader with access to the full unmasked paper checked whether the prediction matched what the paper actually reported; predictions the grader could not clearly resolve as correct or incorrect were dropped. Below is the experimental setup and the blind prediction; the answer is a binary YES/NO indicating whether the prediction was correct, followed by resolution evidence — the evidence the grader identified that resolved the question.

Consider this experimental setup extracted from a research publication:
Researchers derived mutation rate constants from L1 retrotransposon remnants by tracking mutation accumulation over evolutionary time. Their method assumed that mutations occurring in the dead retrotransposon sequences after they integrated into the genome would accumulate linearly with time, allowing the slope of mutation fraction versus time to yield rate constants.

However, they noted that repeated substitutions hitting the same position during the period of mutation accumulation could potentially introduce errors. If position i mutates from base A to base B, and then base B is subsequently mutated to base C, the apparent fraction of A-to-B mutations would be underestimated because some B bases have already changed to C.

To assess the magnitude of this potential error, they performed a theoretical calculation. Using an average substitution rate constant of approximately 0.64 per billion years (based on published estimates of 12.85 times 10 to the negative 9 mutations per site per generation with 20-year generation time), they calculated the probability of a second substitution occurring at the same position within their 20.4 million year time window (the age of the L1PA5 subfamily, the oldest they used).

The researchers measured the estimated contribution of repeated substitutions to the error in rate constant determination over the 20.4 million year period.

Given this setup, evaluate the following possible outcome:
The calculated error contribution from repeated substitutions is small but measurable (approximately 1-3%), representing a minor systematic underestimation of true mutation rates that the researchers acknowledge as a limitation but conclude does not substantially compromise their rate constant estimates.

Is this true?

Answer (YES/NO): NO